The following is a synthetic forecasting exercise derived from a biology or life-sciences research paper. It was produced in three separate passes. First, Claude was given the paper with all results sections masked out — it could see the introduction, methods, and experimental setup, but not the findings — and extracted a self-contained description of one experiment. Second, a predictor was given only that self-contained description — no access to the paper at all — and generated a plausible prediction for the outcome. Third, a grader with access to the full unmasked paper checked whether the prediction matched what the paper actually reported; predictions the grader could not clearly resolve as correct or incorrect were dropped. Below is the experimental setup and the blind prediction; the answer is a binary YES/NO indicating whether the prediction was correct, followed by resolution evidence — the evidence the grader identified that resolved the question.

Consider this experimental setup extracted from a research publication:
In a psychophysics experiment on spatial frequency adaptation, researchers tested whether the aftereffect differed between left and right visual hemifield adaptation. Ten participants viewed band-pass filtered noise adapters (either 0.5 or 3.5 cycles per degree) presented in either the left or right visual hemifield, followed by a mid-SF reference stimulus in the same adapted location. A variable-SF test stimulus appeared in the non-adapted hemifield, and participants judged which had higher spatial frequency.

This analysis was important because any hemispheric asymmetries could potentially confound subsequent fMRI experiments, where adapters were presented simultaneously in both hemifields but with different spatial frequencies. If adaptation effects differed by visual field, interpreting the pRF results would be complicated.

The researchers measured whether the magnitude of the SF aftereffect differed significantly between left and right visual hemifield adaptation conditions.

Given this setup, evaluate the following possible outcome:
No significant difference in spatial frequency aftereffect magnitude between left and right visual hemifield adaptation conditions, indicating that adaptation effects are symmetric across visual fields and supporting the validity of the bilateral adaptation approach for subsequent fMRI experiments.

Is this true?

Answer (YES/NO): YES